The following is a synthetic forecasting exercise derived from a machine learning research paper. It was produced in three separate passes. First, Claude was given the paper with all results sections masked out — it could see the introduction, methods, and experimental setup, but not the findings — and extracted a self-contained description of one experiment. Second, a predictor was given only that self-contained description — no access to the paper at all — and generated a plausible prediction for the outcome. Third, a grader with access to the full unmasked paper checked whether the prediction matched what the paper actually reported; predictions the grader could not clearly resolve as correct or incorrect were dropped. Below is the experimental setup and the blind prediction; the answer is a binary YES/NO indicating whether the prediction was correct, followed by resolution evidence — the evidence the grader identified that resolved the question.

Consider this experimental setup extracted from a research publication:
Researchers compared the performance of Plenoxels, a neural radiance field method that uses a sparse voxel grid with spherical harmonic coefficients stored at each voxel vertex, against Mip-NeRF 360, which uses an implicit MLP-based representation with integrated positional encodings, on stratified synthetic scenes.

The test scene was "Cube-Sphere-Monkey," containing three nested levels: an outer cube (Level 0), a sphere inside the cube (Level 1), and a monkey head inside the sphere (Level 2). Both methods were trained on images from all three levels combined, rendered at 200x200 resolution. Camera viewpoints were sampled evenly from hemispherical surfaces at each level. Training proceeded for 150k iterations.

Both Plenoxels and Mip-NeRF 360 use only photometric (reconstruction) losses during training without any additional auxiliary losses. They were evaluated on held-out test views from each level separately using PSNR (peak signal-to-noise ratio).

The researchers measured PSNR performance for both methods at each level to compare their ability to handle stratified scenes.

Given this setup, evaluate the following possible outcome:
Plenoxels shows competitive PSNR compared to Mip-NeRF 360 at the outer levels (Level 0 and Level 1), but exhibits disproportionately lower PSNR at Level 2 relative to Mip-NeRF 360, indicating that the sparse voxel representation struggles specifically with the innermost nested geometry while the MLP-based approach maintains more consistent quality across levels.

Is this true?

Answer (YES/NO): NO